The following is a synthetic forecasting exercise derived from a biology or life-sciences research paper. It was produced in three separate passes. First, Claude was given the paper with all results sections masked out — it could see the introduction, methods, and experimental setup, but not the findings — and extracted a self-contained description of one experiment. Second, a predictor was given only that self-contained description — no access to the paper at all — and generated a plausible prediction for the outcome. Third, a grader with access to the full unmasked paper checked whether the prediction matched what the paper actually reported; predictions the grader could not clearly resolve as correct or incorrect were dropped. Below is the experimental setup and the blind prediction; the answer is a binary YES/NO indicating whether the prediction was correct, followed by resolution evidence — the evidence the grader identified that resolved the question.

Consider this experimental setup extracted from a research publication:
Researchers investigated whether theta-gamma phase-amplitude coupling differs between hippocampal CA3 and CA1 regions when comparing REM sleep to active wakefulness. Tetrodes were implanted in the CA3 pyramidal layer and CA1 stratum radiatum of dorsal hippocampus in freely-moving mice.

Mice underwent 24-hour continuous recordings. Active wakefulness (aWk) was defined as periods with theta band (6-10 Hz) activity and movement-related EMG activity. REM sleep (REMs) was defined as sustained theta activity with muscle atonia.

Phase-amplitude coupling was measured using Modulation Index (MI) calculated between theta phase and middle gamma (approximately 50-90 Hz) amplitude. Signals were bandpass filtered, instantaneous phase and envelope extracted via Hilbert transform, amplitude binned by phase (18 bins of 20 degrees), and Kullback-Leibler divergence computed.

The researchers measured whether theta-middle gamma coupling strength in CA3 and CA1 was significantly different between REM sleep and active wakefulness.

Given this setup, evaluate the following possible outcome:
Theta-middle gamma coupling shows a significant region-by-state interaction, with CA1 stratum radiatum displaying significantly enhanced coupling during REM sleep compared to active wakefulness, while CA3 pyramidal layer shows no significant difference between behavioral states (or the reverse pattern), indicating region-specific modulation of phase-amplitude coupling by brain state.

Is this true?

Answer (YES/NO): NO